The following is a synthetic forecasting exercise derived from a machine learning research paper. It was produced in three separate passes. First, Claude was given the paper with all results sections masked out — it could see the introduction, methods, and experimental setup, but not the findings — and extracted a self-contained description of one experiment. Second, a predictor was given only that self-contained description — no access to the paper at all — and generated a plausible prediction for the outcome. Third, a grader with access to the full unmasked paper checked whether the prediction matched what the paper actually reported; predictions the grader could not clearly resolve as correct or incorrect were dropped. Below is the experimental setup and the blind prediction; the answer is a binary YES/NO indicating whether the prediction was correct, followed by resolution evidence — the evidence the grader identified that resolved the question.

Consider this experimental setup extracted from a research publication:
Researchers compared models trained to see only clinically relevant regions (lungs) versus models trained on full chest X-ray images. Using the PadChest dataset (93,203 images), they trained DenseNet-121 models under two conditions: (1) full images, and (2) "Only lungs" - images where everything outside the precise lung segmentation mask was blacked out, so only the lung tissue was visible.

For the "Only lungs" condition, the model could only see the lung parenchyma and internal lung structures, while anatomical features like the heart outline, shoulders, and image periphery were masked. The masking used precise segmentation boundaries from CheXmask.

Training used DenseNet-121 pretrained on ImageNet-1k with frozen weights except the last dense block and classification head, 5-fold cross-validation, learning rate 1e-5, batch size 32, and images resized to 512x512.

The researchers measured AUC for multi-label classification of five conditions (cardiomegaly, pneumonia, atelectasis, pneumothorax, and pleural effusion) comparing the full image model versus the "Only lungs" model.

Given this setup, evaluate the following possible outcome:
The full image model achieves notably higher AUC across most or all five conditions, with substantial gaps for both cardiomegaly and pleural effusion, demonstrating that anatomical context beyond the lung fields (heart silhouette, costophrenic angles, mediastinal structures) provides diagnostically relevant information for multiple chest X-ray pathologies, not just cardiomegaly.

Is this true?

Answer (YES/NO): NO